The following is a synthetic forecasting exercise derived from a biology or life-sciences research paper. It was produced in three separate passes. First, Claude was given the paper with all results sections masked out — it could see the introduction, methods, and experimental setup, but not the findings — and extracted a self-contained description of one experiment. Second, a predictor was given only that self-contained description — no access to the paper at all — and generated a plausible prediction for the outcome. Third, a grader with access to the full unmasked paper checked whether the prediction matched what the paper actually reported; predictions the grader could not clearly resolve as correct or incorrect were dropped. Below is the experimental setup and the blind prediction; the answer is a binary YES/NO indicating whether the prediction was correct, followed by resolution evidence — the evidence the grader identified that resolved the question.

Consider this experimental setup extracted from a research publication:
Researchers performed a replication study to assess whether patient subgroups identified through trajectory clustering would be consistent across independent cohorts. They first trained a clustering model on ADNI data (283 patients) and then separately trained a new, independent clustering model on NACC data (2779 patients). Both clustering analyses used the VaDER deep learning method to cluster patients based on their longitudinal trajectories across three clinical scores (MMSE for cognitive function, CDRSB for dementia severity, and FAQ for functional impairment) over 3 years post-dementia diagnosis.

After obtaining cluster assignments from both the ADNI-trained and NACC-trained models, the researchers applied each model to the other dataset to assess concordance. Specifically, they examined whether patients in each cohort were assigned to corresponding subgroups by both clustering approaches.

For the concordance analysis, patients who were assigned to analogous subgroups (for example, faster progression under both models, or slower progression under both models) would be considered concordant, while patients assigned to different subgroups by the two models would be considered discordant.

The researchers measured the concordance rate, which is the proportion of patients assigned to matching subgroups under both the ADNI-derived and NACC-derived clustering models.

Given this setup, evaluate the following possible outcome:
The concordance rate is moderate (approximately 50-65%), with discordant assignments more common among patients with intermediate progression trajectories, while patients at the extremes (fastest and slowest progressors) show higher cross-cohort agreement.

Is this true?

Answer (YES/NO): NO